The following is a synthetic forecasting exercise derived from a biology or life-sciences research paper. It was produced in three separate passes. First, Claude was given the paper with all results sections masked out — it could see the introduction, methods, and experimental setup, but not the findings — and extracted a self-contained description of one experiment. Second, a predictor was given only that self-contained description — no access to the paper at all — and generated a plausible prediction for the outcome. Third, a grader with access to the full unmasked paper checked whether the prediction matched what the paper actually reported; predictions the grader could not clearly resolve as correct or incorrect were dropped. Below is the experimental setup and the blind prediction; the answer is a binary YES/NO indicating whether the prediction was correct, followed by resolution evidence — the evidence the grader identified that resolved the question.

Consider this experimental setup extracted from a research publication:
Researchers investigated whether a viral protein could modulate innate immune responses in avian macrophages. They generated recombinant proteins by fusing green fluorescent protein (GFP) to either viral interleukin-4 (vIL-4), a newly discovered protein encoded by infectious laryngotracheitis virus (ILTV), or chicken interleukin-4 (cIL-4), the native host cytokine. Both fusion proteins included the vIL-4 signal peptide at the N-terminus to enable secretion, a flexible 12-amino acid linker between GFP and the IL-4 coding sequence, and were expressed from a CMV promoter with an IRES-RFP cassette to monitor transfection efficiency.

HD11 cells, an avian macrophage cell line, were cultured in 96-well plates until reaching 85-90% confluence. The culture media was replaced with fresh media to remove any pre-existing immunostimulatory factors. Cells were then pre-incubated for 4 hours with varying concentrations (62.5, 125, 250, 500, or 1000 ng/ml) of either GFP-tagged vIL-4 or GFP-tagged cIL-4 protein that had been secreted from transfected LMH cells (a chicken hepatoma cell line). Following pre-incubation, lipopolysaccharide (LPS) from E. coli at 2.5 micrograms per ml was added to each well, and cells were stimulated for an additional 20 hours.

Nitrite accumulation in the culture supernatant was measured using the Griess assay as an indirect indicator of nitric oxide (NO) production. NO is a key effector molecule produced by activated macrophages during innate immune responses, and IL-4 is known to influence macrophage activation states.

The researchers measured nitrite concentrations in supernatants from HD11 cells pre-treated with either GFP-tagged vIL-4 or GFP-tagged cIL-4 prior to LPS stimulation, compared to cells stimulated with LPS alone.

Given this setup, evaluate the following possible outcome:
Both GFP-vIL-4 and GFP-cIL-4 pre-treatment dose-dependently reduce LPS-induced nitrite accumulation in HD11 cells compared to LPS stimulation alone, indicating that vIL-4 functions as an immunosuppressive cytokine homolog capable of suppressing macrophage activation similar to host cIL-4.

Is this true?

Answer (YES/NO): NO